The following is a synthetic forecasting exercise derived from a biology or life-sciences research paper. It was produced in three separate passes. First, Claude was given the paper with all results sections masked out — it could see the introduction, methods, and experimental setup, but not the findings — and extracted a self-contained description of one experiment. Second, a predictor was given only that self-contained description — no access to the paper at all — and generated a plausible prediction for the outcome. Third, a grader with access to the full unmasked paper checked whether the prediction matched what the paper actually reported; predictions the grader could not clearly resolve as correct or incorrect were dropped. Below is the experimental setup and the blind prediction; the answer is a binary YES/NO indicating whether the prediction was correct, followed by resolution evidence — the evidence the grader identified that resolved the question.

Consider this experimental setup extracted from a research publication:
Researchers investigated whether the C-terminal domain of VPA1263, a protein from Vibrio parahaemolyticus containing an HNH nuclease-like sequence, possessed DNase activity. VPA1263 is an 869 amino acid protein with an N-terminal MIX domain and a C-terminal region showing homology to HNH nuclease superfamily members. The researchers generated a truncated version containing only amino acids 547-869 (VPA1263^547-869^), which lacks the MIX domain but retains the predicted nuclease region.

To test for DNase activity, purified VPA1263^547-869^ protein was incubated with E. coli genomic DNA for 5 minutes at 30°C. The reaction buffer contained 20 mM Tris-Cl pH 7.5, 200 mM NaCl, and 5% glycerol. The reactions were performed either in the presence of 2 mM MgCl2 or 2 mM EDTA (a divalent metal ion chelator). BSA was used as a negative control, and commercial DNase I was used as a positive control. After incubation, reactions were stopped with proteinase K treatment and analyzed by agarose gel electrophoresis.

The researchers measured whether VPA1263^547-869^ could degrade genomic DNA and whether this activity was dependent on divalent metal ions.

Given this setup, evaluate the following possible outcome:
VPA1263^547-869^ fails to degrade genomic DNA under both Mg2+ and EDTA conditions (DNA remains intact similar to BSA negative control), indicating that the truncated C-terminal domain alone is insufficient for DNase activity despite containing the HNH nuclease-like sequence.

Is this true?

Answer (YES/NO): NO